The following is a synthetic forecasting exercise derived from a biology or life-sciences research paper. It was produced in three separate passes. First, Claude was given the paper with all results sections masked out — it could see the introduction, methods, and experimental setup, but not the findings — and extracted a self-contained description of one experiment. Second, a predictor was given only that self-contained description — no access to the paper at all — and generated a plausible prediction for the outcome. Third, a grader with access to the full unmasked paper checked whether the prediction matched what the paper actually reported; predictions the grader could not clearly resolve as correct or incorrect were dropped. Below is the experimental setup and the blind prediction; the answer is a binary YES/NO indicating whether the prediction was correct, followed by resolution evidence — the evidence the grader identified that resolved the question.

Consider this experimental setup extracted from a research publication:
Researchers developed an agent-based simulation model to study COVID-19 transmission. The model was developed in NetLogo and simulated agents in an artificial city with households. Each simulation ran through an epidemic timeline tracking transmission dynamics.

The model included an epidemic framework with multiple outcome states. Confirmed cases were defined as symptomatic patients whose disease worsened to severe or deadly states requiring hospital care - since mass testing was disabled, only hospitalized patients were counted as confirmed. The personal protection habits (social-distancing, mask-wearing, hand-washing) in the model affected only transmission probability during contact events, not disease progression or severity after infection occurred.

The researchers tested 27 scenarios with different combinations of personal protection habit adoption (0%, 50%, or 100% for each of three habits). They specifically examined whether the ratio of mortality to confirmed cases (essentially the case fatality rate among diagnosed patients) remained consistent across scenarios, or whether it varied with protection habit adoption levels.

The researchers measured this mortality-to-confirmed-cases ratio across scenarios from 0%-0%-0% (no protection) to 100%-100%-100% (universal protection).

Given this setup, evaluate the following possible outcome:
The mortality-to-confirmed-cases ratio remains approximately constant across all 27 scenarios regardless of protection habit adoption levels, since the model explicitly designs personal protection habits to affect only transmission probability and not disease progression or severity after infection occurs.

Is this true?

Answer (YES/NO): NO